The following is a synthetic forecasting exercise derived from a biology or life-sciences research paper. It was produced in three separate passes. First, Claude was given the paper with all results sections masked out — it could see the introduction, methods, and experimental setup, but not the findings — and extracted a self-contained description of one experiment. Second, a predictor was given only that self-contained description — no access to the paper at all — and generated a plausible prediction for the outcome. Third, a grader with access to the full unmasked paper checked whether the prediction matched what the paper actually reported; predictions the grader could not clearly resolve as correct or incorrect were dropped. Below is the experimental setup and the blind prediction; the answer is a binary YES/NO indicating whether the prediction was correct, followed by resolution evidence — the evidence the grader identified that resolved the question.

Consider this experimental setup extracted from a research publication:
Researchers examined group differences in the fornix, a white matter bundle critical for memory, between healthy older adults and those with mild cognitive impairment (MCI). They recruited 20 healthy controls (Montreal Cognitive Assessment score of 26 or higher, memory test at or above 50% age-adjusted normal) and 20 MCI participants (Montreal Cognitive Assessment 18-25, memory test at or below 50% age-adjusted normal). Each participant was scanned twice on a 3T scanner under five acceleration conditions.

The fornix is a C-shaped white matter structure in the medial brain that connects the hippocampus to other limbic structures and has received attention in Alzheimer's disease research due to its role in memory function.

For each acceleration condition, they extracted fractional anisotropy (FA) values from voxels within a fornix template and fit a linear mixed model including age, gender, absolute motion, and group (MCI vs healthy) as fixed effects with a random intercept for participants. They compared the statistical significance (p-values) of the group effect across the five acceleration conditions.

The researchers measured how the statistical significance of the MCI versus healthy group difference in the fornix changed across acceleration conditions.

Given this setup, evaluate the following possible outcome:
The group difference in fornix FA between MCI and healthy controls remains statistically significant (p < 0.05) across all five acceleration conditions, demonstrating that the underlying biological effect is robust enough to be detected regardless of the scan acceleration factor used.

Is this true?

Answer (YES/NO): NO